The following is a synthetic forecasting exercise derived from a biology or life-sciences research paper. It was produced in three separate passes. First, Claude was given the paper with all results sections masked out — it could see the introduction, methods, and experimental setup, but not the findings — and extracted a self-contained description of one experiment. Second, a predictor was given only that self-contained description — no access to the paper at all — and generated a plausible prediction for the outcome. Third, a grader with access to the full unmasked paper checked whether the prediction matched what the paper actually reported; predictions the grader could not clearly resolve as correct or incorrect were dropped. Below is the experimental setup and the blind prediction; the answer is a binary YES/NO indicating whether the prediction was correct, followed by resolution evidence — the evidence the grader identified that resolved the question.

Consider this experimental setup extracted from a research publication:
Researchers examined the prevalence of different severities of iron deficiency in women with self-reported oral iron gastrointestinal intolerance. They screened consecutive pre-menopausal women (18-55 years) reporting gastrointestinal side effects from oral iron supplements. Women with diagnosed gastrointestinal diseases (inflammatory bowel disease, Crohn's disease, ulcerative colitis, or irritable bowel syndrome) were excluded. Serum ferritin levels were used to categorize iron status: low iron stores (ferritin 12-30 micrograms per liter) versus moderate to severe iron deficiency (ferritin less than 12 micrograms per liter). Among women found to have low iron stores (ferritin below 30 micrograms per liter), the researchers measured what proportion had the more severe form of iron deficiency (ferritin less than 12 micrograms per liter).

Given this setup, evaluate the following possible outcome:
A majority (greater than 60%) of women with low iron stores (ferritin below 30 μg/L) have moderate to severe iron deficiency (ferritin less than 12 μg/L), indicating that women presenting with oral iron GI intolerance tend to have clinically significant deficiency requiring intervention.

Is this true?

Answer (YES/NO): NO